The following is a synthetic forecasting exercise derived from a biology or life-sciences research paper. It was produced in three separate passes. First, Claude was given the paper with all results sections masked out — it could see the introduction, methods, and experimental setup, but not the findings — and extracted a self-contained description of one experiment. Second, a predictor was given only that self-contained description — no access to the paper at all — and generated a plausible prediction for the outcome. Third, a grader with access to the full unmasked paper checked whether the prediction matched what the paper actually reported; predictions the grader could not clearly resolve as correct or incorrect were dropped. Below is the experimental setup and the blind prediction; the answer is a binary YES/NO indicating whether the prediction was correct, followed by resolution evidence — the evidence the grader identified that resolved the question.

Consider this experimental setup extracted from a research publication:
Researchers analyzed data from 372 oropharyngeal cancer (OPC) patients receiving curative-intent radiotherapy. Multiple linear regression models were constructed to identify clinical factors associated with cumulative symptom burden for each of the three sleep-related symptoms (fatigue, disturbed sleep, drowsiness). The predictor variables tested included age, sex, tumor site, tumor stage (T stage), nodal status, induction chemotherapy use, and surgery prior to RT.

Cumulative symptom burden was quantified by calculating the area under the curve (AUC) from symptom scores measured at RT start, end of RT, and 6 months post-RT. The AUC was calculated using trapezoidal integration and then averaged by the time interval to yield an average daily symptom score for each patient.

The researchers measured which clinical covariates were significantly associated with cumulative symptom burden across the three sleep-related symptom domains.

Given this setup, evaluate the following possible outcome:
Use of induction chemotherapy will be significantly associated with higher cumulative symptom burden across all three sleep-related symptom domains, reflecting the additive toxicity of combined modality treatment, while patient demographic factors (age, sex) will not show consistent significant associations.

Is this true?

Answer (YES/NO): NO